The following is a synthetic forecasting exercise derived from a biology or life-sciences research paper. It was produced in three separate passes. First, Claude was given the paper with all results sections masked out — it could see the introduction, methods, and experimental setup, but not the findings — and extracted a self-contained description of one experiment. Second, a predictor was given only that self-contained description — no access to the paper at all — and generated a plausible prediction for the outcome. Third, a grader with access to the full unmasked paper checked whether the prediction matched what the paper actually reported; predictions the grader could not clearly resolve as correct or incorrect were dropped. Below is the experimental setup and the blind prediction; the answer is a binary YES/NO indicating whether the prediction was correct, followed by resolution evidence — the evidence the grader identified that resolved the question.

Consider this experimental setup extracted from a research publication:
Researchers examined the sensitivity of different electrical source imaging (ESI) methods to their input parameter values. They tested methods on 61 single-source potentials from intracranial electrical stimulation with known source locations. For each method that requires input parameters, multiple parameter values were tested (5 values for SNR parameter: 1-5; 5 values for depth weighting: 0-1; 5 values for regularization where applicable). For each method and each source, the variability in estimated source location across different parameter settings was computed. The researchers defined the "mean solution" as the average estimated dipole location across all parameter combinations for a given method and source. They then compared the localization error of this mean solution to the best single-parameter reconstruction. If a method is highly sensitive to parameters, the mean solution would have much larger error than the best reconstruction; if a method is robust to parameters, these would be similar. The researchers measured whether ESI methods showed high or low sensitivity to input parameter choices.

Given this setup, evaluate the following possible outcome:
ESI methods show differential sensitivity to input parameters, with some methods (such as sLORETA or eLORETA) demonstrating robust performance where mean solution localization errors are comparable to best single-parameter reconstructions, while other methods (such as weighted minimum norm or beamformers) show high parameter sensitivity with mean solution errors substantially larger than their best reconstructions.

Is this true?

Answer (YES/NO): NO